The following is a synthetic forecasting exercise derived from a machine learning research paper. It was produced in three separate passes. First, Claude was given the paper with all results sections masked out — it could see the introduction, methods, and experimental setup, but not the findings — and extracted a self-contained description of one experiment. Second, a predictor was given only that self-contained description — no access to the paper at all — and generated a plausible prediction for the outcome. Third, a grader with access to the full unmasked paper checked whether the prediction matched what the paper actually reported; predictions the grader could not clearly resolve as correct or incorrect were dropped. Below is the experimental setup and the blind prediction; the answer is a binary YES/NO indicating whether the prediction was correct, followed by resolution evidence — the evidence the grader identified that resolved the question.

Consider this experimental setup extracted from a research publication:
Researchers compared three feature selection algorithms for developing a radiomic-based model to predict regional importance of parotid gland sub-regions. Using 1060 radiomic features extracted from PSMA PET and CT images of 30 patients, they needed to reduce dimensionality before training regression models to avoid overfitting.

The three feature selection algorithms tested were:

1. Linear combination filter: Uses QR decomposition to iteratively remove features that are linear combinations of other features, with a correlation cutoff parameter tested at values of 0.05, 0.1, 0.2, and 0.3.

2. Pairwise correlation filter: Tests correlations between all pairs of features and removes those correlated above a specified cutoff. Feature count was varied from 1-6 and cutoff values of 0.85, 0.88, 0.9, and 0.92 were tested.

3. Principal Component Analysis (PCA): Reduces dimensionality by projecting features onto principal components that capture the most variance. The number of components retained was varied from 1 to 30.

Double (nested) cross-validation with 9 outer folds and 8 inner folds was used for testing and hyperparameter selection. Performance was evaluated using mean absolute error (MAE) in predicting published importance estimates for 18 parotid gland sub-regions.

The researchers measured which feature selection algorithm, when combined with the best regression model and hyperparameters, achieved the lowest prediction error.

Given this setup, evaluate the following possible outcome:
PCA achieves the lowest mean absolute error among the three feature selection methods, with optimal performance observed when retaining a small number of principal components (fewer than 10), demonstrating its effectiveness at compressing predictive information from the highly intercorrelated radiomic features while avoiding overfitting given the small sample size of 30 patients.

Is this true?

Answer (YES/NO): NO